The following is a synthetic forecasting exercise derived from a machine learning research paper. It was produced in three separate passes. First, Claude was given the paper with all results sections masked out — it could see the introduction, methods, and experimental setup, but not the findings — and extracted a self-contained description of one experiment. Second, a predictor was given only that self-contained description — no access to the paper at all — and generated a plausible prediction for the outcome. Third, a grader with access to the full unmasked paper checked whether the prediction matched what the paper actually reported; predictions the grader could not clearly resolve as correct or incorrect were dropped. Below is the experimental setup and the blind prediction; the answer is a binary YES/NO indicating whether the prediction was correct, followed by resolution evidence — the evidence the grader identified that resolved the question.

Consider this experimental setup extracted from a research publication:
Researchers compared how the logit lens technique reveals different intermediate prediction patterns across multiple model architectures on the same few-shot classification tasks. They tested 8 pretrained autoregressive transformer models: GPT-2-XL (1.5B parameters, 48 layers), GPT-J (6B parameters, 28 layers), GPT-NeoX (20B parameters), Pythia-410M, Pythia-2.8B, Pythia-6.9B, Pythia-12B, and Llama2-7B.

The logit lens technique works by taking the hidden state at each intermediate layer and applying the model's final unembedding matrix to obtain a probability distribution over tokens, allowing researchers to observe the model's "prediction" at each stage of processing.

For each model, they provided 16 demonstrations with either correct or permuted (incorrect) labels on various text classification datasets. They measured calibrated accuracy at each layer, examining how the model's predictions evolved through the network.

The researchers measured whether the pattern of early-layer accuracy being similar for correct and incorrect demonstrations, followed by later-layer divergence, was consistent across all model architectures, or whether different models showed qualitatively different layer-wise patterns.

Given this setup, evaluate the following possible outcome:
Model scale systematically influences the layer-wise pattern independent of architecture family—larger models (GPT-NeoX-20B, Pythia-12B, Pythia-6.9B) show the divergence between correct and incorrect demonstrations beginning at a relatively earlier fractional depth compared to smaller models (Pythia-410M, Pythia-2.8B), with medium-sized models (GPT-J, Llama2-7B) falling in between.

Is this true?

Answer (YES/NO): NO